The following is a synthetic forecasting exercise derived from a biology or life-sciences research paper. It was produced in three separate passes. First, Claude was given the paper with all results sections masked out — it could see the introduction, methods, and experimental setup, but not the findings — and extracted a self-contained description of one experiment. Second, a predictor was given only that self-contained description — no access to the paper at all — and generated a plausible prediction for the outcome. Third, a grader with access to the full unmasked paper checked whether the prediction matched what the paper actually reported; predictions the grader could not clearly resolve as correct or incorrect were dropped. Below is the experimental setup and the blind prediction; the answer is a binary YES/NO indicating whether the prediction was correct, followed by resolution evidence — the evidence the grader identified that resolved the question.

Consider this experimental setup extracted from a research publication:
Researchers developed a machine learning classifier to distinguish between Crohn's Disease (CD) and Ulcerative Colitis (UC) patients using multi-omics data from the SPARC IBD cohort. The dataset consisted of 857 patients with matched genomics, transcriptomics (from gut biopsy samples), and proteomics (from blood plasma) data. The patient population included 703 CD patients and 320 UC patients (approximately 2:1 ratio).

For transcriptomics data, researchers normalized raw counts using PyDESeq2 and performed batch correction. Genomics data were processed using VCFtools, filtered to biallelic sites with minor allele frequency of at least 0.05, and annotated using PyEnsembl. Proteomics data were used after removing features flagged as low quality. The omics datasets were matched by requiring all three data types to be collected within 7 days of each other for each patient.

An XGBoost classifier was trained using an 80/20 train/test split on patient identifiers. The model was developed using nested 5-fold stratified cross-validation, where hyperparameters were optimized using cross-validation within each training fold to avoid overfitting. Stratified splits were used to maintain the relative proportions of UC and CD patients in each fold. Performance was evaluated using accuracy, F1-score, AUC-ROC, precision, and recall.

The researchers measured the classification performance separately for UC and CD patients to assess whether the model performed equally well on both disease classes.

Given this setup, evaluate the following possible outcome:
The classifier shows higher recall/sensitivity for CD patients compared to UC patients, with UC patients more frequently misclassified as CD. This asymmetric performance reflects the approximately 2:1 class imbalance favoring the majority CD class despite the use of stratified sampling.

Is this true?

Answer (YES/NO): YES